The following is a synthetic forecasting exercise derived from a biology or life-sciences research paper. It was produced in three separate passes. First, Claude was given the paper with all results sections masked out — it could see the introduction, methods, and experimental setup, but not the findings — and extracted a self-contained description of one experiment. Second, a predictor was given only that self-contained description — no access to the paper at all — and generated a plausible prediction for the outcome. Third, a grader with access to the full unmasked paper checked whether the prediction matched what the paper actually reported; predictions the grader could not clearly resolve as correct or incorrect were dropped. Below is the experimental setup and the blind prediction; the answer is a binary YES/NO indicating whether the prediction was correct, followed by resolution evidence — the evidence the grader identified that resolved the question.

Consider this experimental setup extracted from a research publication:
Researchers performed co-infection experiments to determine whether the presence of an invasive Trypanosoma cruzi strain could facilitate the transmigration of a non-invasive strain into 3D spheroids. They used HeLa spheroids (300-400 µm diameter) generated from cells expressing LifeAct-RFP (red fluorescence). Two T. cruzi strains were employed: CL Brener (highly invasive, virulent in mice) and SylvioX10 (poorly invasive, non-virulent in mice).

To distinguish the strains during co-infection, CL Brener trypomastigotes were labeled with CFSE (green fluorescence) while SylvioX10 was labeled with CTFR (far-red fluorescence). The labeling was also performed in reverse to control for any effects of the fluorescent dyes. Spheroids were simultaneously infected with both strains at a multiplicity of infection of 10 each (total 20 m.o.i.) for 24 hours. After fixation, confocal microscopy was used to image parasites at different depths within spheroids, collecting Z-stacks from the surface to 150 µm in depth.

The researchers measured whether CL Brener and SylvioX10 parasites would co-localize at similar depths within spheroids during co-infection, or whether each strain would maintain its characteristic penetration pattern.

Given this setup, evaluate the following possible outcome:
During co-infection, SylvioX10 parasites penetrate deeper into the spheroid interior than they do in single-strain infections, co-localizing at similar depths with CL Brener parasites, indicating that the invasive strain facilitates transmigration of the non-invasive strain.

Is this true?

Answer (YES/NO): NO